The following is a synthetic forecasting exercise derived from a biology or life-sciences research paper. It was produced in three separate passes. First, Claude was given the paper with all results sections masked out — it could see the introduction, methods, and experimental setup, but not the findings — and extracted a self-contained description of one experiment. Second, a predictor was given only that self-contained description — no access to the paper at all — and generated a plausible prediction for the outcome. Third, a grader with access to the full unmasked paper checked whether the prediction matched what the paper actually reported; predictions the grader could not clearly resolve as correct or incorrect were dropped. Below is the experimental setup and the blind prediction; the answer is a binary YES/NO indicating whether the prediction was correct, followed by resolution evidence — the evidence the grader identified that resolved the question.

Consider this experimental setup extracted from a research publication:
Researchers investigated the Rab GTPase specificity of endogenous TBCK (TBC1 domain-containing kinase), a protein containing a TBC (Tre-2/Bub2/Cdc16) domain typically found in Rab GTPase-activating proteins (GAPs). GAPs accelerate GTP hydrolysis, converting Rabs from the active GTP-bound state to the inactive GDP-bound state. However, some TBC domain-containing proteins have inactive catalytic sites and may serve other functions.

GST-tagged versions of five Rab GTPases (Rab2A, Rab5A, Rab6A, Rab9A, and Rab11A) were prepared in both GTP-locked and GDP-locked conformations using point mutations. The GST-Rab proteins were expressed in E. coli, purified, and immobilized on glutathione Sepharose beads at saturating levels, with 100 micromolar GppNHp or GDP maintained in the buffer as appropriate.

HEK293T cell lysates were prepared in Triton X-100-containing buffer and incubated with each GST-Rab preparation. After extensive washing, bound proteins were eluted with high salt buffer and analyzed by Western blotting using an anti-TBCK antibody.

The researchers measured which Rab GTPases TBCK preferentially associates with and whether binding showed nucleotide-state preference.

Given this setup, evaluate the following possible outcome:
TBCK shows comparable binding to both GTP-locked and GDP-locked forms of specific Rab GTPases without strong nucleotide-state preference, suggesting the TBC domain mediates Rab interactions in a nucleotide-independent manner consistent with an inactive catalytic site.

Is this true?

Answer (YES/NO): NO